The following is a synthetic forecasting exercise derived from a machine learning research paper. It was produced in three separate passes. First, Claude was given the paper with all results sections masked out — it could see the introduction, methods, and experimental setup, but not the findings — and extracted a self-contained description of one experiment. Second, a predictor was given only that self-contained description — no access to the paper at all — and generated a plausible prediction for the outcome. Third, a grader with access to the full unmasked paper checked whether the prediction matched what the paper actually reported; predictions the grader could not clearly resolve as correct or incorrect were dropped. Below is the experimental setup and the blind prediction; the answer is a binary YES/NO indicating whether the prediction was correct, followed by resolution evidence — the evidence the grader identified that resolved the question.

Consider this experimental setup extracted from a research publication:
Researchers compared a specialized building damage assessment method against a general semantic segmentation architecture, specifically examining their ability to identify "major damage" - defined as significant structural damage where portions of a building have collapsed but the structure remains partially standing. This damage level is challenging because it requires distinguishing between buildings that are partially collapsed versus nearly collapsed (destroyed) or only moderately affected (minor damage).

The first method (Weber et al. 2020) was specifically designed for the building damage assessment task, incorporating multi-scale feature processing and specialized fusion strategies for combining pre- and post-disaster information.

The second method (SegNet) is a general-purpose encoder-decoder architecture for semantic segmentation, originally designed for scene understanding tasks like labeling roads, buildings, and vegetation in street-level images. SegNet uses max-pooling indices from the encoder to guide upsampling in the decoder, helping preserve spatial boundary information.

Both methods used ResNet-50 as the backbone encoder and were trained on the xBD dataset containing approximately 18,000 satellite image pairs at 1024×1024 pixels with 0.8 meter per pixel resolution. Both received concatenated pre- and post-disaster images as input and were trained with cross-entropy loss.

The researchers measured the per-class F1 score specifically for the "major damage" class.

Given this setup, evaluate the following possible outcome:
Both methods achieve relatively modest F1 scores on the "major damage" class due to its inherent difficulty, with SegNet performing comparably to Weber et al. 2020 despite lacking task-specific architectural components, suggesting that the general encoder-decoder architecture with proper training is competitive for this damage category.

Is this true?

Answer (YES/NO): NO